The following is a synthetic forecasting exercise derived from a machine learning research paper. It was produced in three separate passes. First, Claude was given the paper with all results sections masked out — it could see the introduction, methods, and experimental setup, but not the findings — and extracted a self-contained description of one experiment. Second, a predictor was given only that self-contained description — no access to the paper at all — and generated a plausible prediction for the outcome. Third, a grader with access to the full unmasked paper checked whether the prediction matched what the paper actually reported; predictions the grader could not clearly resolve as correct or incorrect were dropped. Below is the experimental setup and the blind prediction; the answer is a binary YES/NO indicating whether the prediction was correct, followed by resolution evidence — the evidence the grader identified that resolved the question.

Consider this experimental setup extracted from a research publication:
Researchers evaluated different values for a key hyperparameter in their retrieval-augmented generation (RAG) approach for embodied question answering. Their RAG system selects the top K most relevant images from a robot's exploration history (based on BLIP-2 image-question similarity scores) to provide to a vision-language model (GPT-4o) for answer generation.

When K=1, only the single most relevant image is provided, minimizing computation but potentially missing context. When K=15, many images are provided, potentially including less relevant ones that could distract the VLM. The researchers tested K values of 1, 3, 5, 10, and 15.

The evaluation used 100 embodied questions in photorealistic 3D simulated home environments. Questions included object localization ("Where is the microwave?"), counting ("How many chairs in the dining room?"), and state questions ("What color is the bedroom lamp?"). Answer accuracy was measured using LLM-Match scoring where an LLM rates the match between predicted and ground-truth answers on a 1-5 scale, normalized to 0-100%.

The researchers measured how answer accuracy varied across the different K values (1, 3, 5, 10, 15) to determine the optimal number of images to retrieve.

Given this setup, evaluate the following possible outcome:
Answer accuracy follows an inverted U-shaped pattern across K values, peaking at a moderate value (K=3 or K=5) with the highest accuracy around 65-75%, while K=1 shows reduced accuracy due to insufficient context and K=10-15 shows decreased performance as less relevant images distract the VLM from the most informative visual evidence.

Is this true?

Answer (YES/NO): NO